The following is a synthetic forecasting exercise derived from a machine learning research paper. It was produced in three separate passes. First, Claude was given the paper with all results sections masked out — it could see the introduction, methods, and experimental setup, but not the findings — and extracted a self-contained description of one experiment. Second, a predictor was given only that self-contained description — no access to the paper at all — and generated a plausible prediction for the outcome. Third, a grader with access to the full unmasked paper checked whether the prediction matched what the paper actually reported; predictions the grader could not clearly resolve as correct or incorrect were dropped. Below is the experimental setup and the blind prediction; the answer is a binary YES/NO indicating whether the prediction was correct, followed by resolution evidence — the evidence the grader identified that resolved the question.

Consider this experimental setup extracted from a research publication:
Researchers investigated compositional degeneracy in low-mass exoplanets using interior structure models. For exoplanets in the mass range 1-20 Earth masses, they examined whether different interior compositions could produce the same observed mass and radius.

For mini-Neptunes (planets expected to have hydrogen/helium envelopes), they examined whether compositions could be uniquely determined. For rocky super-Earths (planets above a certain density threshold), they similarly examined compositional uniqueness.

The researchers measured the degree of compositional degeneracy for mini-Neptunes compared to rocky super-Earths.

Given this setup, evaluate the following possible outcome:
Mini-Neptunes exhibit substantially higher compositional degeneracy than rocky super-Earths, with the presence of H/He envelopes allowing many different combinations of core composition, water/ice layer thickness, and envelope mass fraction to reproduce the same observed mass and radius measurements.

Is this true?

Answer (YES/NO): NO